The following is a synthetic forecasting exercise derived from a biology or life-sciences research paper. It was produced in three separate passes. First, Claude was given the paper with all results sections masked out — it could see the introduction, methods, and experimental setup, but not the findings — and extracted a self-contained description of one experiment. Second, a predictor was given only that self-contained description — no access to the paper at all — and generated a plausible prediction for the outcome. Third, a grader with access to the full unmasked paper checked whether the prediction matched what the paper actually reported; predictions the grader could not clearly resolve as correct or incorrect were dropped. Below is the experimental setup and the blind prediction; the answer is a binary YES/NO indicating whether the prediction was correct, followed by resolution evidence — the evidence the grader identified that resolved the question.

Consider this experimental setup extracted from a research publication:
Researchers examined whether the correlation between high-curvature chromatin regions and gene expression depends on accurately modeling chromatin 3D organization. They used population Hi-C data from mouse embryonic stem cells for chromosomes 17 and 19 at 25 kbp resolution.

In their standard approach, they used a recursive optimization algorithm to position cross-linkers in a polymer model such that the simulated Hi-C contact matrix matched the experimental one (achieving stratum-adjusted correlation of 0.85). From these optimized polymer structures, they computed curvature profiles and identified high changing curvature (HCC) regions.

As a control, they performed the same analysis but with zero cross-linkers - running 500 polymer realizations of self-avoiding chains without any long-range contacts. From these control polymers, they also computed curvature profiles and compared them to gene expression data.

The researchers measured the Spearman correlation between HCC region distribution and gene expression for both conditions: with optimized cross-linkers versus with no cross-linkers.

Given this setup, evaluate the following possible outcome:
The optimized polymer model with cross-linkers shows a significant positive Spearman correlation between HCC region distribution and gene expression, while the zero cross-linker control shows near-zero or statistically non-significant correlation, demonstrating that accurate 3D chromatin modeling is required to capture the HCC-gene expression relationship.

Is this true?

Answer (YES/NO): YES